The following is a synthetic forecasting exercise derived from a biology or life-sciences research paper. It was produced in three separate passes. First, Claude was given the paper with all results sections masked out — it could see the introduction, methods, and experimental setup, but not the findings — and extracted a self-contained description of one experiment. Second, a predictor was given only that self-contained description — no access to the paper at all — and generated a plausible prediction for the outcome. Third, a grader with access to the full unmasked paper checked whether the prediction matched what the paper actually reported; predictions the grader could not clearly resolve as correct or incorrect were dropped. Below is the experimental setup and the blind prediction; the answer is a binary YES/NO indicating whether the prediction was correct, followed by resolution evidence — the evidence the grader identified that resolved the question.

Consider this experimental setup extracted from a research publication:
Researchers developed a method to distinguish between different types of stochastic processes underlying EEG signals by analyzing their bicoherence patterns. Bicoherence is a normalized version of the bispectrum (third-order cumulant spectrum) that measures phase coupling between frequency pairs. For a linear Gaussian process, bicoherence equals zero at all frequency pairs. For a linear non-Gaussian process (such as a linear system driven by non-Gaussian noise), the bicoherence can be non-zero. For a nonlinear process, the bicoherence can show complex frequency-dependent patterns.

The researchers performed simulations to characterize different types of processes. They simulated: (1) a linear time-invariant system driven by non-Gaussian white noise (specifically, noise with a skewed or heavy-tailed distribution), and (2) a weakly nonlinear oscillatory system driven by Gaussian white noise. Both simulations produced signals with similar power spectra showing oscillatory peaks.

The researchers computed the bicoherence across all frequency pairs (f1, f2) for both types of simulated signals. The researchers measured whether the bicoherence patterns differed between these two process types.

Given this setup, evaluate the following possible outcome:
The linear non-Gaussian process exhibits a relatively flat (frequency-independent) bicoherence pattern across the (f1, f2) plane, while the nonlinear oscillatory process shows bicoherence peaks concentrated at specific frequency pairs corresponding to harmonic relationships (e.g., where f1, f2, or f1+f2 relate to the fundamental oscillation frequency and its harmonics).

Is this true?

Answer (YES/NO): YES